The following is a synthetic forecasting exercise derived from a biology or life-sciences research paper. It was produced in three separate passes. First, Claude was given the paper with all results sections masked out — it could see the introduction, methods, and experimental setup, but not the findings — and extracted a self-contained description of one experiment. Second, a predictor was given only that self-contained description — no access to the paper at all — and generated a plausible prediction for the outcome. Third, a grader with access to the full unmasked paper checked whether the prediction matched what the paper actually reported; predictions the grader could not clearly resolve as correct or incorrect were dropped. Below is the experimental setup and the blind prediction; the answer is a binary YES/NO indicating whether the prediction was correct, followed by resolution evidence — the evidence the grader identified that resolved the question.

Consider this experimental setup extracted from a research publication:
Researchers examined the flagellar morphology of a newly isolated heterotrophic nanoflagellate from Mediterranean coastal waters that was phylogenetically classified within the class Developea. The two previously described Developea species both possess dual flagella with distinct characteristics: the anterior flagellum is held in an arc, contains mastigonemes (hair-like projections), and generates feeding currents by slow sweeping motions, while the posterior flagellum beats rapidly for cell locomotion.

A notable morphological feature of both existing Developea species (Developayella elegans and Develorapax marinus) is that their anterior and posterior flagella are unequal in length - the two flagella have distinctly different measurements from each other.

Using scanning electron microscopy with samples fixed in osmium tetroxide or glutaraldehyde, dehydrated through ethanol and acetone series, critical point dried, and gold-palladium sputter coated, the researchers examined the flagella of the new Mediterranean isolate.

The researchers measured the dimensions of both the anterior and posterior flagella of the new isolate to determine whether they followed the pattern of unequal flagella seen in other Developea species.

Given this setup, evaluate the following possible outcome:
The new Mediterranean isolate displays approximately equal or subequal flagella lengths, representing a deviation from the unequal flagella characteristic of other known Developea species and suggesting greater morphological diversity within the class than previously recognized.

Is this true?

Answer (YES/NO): YES